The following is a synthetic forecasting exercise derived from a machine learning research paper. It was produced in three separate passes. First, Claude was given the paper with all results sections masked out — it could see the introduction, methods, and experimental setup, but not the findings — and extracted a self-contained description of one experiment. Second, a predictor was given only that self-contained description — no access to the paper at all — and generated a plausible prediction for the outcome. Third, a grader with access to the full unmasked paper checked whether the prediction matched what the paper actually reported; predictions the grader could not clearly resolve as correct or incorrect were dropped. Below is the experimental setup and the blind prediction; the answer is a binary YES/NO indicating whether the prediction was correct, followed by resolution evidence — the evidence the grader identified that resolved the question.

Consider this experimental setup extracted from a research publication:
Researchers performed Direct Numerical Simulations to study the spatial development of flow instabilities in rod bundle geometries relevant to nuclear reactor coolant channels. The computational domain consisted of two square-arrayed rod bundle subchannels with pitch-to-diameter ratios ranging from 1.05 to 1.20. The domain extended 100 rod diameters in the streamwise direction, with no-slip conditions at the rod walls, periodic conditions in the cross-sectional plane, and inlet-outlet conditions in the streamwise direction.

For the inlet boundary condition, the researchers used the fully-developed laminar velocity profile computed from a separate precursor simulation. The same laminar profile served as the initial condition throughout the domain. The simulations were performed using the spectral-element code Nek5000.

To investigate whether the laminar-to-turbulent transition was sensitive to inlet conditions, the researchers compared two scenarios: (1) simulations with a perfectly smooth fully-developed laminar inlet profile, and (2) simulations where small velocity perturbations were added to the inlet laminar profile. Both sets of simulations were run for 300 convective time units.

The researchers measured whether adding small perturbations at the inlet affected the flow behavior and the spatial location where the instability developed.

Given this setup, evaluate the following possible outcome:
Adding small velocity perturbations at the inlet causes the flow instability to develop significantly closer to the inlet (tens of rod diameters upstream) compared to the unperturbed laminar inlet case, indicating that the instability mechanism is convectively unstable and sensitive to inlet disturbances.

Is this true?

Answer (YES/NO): NO